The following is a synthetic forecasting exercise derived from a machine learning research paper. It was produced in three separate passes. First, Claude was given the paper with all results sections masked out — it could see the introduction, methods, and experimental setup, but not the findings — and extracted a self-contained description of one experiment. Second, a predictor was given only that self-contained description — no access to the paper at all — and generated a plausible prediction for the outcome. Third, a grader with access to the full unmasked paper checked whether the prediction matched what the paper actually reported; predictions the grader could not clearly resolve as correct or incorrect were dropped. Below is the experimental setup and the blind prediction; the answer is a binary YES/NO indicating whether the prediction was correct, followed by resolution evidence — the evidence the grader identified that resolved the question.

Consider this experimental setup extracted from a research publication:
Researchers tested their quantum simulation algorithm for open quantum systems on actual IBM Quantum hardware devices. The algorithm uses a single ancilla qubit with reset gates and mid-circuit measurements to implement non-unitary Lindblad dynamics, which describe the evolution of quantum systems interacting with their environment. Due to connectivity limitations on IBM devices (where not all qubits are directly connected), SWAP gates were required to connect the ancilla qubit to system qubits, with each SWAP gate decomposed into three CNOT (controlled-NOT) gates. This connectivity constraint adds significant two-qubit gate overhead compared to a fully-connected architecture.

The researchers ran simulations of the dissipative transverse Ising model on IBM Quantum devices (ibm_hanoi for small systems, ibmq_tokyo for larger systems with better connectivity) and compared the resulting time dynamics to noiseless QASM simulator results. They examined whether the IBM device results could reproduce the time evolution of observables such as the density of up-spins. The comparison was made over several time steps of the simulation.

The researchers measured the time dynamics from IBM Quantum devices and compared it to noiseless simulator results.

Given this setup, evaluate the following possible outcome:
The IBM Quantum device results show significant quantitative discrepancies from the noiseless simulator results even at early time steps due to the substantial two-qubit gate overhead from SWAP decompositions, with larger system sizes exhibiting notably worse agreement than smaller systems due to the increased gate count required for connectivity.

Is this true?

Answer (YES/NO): NO